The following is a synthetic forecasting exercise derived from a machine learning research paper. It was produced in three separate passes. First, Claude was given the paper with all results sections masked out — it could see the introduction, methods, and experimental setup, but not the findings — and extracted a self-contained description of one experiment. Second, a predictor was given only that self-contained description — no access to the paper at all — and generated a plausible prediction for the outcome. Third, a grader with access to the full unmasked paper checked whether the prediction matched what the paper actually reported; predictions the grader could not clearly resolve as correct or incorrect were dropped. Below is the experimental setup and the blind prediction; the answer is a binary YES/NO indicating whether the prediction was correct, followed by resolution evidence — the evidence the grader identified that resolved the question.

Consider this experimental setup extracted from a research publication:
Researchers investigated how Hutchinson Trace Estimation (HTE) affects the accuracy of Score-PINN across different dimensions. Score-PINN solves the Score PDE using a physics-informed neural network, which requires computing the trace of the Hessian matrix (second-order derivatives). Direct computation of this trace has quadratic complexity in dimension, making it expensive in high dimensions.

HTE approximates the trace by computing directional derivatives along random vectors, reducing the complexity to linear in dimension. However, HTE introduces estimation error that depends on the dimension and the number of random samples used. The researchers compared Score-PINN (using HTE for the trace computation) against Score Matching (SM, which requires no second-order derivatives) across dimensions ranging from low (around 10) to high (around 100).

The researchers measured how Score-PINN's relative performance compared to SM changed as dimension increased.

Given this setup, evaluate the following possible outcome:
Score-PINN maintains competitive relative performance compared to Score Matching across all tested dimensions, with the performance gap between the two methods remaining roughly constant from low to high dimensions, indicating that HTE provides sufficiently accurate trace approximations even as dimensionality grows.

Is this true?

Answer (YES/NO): NO